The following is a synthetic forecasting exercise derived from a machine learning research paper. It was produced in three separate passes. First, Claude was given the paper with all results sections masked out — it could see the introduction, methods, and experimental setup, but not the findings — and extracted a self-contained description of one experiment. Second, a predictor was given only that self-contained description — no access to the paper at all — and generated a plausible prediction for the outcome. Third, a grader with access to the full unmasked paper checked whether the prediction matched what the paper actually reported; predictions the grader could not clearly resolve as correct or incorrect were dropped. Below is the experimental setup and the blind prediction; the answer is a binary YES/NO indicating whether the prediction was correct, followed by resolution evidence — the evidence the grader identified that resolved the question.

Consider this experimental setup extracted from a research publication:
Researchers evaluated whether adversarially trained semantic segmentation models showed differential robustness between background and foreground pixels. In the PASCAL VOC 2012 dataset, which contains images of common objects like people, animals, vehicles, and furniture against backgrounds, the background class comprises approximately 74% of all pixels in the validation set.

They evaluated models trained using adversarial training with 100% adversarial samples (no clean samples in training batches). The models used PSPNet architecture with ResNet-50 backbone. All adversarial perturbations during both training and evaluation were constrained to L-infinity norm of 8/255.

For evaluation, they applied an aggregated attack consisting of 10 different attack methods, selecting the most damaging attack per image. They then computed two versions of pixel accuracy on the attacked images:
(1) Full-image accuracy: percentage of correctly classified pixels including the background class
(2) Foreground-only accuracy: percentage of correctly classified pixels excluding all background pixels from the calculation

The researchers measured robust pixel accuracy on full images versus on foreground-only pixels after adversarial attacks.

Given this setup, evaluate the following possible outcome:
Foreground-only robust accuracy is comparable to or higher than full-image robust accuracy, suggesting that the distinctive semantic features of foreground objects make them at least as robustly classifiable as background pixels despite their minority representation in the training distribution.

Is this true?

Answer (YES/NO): NO